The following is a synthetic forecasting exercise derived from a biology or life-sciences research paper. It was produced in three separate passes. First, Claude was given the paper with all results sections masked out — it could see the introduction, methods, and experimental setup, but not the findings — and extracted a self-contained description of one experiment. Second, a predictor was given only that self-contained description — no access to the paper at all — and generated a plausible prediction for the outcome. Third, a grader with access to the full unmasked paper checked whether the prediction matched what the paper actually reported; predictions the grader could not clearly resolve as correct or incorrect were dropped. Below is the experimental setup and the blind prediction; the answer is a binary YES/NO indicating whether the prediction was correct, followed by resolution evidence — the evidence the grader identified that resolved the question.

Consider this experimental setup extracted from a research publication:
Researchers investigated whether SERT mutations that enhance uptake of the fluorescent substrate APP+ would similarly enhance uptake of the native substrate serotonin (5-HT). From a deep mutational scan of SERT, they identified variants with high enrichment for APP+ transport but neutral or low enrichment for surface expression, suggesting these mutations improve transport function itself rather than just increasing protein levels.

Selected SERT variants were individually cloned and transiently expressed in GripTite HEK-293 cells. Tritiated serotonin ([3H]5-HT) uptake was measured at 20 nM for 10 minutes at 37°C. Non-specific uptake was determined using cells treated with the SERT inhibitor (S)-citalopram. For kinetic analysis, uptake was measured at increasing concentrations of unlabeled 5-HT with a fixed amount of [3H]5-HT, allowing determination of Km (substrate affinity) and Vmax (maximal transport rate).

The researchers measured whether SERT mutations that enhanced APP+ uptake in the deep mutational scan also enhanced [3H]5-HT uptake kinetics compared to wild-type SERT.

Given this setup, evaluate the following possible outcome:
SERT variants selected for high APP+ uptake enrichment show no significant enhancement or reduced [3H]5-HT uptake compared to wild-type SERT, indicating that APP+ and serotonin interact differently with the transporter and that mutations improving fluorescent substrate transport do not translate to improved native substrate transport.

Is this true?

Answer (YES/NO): YES